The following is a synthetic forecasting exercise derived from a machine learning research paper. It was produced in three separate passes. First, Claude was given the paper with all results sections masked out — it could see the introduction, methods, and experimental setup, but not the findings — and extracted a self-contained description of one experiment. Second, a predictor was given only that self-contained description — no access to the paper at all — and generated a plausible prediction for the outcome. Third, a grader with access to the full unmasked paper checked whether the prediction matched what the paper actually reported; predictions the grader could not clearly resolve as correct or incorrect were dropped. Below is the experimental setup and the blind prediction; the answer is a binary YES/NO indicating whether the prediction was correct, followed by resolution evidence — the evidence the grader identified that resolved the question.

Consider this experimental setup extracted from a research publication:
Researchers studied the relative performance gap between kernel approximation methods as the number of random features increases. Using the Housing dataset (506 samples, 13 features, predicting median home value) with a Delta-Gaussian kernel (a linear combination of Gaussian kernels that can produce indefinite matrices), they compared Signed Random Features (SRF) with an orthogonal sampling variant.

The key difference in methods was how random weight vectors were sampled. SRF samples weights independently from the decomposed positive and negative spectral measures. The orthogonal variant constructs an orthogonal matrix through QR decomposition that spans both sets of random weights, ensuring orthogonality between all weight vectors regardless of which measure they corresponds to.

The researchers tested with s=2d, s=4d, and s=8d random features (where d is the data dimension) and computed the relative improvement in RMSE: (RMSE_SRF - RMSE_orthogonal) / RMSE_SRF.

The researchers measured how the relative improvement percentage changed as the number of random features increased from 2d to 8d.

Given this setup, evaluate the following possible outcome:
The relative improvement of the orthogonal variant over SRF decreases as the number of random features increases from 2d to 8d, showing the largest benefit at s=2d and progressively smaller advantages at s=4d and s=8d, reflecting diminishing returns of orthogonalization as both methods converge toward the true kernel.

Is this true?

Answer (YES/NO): YES